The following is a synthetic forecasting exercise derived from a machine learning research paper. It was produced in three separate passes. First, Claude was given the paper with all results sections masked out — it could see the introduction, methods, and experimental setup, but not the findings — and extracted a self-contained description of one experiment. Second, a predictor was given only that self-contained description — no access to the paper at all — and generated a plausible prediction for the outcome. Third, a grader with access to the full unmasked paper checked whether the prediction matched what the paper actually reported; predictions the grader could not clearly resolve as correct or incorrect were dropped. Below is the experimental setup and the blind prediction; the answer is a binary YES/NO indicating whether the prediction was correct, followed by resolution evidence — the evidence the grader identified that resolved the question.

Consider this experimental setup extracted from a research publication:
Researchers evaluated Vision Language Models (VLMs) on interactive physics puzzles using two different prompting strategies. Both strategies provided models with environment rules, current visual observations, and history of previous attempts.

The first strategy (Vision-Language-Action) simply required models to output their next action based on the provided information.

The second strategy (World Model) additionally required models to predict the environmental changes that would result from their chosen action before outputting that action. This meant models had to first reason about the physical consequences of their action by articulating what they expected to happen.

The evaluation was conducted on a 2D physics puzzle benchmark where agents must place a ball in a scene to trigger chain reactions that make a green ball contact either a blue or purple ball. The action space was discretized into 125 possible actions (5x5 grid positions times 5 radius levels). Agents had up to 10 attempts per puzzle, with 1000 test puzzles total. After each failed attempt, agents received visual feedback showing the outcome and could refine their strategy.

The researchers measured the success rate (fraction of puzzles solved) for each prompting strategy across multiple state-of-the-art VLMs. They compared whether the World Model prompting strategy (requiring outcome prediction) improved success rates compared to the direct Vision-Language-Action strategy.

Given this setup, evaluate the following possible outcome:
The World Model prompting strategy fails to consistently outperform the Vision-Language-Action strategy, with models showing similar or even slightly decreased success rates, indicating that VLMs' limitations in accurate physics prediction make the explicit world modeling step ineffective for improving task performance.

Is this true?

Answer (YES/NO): YES